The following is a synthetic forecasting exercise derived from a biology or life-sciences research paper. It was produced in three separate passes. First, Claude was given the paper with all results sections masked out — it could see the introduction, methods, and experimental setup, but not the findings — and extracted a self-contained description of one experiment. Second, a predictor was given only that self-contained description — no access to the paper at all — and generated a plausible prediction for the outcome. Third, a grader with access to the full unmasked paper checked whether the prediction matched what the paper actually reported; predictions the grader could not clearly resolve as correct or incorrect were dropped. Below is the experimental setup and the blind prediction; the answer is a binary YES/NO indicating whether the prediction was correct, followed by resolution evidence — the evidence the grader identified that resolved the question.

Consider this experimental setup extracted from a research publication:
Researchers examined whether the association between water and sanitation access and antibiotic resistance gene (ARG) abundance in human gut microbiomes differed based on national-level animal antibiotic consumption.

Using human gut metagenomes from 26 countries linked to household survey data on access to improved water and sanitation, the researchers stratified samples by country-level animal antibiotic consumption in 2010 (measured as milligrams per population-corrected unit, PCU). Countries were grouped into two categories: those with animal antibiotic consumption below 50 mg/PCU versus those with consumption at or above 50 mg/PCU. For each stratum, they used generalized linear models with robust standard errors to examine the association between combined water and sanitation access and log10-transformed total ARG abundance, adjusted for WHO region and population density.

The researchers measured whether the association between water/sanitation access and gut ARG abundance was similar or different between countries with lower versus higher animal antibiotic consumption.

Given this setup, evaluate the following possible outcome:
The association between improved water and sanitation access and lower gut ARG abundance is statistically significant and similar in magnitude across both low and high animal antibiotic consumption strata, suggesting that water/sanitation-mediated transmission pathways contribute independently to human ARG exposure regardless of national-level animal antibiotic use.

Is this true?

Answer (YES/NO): NO